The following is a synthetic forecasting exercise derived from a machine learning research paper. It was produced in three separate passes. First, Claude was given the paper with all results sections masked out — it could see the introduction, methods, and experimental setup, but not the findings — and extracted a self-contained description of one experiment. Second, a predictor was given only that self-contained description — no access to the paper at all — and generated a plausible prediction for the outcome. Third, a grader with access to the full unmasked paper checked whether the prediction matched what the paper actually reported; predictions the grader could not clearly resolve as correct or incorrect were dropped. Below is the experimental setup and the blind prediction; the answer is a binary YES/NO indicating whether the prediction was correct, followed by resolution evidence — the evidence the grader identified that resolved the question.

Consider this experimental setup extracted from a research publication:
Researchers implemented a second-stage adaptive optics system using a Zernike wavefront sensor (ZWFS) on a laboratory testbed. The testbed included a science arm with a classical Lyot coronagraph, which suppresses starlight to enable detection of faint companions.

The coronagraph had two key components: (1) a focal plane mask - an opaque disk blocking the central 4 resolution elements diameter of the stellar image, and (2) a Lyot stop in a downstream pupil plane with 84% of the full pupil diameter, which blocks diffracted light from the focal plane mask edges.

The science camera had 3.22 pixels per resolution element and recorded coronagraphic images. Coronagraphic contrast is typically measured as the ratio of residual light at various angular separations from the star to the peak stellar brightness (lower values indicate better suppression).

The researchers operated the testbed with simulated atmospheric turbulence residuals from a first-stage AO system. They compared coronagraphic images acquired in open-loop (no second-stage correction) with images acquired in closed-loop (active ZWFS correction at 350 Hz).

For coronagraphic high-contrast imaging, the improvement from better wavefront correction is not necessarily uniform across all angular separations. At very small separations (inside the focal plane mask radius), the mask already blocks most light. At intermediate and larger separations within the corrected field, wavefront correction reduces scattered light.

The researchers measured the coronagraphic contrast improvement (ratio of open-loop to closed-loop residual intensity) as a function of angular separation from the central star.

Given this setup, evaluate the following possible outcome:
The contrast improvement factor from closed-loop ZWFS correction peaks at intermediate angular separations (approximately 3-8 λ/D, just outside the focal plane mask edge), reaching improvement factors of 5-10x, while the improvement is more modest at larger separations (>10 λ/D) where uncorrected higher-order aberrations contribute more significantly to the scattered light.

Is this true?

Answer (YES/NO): NO